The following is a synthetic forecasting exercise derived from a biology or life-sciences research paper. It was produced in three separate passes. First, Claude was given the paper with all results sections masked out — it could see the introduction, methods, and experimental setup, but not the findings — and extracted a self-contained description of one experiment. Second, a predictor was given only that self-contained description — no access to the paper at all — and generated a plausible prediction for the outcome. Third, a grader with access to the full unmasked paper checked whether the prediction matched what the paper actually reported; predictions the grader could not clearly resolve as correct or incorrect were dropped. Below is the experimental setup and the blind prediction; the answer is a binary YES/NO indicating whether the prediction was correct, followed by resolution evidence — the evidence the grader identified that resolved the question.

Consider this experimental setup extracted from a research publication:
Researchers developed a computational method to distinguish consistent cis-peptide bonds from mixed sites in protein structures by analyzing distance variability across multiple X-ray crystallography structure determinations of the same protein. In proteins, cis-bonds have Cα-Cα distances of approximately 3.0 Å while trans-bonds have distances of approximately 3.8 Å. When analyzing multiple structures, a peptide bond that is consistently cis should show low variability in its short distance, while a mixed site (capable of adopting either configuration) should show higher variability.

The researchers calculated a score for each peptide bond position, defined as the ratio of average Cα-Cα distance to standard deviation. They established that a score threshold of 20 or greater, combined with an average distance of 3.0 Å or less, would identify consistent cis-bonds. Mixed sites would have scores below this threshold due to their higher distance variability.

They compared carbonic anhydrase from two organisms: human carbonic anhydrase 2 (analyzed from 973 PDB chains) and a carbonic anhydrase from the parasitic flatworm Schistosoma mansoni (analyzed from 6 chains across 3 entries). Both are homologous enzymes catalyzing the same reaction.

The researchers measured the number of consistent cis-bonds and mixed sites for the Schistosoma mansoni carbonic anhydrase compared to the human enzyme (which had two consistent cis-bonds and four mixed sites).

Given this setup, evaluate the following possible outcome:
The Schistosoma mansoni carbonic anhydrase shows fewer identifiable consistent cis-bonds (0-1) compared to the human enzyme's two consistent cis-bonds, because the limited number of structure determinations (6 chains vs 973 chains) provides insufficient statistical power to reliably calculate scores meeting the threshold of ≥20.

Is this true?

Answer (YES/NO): NO